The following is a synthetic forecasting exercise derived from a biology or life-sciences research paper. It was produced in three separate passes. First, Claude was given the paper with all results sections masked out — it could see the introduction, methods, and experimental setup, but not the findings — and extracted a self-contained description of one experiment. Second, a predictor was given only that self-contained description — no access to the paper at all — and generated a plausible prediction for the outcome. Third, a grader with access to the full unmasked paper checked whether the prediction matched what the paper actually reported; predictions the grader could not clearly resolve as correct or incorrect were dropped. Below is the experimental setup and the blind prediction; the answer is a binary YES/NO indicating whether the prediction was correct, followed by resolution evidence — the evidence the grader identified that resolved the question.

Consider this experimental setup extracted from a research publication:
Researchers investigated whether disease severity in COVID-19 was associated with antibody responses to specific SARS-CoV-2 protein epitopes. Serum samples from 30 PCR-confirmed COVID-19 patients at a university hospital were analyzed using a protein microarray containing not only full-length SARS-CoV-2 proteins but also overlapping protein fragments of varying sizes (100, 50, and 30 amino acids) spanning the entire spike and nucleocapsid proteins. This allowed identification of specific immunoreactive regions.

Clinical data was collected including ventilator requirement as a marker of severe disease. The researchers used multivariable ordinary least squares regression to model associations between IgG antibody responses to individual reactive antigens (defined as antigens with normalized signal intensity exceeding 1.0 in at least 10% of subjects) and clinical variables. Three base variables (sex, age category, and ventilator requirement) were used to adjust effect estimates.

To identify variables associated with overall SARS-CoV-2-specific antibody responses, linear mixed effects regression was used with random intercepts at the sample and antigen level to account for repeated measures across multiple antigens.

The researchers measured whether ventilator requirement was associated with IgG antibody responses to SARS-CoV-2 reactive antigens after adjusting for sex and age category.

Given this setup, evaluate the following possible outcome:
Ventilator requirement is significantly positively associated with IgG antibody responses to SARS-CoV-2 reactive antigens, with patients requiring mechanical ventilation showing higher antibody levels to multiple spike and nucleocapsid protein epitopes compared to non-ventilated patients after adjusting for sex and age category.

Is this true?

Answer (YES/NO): NO